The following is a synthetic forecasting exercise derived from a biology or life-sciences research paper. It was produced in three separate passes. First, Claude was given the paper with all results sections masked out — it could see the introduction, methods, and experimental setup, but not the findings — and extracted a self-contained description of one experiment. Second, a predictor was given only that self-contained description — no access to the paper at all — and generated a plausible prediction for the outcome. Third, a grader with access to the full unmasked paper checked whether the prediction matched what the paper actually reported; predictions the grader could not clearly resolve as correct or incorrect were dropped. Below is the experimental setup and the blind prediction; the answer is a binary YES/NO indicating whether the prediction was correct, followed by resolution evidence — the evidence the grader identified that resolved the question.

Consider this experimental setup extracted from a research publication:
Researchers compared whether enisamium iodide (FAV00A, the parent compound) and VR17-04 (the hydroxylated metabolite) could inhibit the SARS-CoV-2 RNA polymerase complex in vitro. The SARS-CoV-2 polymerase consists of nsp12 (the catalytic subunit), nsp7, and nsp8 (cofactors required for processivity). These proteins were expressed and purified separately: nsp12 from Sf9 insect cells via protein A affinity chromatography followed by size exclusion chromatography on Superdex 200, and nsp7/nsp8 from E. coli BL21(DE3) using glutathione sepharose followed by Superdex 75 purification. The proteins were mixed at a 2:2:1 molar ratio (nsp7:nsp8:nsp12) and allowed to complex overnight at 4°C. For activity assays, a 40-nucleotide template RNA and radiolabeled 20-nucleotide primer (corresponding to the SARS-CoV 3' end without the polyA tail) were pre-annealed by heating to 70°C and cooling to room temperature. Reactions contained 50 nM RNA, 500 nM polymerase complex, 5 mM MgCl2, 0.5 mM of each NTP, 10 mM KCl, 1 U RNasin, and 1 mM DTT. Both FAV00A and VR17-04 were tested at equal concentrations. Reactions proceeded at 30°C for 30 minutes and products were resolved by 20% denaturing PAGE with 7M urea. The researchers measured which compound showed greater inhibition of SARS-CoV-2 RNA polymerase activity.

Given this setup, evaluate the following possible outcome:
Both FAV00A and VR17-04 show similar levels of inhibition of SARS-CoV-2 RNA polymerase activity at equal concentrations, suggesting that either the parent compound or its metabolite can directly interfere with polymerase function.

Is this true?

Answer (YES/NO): NO